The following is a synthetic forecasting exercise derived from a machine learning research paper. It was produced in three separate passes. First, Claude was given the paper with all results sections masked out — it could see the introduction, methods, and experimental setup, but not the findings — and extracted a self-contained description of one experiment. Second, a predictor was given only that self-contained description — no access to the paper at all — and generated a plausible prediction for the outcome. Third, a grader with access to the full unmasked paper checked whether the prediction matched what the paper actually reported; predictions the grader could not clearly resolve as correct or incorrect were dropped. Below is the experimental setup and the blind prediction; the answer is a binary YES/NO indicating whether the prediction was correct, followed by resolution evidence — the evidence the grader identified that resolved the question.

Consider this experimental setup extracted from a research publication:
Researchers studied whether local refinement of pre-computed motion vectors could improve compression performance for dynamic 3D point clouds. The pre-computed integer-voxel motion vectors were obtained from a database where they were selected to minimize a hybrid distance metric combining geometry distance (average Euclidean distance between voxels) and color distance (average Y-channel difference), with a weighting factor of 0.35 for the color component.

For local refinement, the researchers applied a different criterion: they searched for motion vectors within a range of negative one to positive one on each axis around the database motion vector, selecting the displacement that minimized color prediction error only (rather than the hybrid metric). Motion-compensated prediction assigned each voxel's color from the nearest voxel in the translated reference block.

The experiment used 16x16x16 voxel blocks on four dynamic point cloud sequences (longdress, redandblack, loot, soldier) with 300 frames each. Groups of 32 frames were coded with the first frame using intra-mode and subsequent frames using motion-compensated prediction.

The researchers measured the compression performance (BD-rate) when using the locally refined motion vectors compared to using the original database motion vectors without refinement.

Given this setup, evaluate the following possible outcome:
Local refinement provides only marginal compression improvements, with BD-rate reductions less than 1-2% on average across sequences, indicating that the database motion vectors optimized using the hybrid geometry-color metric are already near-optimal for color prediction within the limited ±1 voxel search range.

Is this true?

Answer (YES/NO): NO